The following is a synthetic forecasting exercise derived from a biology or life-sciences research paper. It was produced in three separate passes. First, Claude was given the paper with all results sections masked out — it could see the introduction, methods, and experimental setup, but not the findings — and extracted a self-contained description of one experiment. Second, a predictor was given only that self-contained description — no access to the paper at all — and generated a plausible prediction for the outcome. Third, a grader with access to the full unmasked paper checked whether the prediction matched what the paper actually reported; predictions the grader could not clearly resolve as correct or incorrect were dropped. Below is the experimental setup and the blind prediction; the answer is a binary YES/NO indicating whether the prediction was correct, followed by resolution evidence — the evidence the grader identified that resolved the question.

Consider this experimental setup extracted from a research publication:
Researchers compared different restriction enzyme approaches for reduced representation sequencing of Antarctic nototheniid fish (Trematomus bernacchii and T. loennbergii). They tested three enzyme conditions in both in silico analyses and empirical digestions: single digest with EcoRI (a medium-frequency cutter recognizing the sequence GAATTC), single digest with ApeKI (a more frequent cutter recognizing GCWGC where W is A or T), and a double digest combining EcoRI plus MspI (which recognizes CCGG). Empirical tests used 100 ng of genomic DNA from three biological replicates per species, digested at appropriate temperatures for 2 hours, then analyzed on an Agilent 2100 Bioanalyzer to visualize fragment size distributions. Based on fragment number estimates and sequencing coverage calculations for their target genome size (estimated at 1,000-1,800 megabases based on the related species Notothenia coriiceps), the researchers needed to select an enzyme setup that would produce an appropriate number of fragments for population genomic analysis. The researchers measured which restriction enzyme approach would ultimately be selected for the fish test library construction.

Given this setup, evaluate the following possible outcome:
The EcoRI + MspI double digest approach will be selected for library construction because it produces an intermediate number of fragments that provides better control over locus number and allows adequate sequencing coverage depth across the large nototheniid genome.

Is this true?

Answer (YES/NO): YES